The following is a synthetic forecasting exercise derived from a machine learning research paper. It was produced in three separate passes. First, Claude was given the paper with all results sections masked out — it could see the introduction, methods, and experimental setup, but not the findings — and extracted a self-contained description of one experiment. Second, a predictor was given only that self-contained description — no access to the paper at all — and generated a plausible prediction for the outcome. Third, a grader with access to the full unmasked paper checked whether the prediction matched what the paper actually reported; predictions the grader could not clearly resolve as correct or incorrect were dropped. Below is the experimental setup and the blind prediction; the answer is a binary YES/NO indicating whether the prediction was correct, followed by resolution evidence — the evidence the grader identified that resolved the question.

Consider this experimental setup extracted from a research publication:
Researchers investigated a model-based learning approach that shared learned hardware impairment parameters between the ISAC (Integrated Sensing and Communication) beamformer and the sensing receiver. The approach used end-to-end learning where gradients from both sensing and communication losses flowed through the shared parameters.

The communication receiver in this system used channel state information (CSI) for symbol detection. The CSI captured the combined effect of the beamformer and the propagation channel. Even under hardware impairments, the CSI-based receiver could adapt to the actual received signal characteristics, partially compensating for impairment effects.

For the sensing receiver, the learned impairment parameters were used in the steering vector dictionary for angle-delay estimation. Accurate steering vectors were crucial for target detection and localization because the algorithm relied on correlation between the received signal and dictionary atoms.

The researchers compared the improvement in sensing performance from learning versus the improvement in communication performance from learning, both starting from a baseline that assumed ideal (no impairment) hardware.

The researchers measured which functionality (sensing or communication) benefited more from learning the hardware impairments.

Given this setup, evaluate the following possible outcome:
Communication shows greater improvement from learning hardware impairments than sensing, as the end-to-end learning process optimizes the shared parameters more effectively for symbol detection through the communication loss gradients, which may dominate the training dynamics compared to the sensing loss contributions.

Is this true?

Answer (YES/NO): NO